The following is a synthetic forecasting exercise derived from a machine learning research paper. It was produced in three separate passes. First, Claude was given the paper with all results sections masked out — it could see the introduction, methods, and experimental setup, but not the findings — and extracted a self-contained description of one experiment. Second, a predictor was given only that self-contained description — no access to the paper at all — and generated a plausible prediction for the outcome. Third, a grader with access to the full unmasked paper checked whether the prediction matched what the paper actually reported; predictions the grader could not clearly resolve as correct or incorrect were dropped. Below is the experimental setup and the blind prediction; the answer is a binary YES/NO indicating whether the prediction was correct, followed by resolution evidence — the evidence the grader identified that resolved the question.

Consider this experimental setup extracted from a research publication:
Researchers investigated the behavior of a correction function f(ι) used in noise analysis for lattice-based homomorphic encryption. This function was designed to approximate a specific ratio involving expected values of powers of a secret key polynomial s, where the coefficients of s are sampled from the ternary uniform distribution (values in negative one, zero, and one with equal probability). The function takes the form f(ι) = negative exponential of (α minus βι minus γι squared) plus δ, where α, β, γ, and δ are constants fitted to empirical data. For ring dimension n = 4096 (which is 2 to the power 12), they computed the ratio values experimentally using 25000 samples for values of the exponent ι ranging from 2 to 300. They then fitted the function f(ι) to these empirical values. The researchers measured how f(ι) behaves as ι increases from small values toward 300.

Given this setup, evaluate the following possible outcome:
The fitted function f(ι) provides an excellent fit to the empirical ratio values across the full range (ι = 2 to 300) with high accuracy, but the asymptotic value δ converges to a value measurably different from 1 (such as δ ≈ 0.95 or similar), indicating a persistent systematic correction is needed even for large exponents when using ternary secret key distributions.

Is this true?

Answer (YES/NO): NO